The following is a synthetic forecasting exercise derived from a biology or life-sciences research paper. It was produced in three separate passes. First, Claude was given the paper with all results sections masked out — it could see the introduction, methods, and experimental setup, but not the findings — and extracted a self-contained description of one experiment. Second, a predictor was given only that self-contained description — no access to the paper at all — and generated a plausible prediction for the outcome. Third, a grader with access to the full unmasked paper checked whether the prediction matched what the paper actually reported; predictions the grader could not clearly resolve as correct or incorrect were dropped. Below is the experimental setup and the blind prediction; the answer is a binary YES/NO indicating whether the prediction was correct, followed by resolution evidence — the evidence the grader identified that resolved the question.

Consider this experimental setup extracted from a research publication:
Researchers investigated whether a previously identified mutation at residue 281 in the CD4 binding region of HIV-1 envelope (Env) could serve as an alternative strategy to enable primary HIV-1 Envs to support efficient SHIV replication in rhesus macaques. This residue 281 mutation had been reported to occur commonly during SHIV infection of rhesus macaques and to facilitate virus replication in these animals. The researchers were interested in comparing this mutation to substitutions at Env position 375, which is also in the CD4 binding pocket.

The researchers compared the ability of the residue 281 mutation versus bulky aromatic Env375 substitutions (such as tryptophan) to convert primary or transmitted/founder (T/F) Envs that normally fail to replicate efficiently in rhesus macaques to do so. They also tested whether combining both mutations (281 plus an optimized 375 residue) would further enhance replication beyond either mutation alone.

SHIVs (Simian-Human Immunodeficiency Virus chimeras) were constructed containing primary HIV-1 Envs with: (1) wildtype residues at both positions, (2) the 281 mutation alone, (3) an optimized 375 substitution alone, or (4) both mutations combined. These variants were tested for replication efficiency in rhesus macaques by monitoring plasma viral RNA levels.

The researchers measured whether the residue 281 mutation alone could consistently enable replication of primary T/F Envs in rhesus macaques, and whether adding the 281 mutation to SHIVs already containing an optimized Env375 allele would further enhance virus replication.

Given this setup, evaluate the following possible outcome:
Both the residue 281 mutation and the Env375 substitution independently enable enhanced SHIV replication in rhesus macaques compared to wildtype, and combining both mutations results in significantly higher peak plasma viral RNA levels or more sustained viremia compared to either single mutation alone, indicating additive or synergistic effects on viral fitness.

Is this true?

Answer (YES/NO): NO